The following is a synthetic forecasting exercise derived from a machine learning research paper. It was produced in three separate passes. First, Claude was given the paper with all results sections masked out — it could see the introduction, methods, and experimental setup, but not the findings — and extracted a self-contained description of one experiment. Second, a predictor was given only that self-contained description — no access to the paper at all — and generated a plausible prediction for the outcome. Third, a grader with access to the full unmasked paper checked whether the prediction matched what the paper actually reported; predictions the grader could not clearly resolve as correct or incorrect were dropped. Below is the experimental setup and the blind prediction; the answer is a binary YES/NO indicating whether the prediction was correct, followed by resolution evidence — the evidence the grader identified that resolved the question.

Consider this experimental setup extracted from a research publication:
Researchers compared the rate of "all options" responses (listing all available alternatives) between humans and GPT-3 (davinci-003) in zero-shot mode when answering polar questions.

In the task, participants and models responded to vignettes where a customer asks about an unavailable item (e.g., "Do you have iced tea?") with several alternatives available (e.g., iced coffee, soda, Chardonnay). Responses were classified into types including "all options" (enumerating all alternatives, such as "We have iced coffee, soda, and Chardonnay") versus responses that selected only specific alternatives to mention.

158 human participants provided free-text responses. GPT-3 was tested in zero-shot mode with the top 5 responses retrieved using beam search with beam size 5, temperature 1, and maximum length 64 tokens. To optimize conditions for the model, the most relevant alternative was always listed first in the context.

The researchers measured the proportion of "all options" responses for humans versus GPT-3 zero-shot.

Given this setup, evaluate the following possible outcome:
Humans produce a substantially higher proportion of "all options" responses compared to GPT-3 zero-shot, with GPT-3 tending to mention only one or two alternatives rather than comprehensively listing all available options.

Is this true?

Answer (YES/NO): NO